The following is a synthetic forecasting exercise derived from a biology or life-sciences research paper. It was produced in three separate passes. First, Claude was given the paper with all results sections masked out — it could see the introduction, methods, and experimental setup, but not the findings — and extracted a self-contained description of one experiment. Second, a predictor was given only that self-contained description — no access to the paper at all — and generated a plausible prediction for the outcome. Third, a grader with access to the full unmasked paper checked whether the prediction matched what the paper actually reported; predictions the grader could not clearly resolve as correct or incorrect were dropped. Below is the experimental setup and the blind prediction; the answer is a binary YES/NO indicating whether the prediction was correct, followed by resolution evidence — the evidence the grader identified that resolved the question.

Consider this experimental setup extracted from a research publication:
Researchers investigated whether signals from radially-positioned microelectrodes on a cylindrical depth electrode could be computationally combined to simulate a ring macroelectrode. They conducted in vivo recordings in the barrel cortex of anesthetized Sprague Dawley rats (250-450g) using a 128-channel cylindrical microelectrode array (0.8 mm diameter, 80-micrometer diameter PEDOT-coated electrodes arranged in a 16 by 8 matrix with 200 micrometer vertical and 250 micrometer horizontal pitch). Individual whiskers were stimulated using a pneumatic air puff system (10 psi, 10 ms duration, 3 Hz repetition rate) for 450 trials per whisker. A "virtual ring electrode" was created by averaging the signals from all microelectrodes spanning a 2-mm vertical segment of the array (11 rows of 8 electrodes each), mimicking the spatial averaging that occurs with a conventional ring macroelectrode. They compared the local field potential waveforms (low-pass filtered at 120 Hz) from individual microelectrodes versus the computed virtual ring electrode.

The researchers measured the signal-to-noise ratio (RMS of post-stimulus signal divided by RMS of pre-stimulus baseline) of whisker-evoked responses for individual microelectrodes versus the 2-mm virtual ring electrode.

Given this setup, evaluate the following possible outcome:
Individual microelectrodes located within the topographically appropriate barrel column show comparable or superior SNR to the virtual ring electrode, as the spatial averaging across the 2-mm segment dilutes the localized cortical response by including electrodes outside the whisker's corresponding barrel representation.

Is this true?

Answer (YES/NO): YES